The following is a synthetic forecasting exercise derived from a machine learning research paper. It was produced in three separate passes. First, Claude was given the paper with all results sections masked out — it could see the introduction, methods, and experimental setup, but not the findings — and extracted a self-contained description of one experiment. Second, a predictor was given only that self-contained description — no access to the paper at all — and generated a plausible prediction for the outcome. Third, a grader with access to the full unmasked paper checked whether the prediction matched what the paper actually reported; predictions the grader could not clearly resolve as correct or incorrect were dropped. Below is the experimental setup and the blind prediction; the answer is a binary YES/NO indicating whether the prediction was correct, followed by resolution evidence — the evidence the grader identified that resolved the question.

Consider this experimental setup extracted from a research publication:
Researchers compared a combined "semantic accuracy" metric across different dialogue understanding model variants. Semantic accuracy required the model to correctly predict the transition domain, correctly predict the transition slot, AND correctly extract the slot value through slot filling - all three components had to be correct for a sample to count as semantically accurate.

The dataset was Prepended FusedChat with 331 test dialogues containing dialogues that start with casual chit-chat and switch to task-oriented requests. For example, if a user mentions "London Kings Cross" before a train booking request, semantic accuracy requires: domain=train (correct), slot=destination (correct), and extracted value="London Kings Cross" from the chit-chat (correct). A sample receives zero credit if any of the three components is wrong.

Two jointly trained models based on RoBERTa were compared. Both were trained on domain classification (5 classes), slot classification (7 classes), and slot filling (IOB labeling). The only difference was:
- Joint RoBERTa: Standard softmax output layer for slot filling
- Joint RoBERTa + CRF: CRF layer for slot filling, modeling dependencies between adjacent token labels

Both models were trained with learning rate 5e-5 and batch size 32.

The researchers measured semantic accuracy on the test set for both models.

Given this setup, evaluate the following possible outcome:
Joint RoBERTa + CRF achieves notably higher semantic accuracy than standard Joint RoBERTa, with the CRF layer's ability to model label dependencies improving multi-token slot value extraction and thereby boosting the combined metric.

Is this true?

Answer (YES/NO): YES